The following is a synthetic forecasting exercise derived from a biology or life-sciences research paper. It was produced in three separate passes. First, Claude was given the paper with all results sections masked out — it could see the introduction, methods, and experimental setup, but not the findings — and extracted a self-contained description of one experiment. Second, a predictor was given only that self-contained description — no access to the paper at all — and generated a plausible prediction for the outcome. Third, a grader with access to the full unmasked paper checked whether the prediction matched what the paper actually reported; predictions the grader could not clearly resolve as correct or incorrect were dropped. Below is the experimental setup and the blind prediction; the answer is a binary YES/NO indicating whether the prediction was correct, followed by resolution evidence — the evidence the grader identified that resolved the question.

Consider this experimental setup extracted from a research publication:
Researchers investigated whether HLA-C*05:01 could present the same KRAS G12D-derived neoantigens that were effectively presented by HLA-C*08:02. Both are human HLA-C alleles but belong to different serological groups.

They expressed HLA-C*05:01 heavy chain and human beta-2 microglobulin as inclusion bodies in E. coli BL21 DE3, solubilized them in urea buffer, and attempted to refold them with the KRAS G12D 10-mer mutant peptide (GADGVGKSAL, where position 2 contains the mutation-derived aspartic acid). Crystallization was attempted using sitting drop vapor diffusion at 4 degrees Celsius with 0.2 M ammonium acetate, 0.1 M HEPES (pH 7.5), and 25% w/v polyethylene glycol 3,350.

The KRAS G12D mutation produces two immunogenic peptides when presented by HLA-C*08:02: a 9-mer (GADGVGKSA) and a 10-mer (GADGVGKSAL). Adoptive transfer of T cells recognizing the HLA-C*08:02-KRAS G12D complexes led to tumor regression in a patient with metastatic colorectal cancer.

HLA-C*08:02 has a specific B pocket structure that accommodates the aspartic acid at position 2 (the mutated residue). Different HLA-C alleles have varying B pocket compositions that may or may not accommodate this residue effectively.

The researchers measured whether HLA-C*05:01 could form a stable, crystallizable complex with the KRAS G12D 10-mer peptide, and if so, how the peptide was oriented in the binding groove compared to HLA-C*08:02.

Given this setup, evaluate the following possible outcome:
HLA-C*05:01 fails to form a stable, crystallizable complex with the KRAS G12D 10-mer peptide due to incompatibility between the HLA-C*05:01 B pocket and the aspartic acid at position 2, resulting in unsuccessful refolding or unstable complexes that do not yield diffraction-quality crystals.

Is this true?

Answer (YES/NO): NO